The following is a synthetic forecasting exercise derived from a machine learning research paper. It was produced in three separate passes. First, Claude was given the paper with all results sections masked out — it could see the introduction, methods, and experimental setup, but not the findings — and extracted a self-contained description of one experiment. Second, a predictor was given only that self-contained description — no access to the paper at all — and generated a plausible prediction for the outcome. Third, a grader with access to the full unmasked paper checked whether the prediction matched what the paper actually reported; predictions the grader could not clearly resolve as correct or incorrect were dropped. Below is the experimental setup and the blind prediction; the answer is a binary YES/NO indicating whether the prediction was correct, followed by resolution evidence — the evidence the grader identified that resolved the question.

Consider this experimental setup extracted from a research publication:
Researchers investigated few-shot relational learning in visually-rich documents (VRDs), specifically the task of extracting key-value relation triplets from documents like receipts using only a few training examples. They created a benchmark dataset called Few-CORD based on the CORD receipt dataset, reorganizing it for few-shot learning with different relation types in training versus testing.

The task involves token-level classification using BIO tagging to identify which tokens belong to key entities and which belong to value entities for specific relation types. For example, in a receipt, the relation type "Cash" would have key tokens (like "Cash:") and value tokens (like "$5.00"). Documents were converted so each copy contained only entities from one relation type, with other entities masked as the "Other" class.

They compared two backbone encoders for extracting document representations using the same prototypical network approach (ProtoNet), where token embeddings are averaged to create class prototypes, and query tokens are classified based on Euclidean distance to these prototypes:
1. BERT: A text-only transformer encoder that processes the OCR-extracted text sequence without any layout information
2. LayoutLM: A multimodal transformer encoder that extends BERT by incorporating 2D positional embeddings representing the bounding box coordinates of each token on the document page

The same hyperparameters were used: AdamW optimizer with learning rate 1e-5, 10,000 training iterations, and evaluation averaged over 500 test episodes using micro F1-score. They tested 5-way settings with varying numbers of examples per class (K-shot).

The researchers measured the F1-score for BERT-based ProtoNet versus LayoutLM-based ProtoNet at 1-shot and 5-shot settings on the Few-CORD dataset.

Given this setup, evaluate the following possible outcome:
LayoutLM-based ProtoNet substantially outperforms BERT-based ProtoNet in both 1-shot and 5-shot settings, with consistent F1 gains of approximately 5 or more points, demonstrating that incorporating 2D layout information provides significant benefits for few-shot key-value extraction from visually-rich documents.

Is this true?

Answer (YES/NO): YES